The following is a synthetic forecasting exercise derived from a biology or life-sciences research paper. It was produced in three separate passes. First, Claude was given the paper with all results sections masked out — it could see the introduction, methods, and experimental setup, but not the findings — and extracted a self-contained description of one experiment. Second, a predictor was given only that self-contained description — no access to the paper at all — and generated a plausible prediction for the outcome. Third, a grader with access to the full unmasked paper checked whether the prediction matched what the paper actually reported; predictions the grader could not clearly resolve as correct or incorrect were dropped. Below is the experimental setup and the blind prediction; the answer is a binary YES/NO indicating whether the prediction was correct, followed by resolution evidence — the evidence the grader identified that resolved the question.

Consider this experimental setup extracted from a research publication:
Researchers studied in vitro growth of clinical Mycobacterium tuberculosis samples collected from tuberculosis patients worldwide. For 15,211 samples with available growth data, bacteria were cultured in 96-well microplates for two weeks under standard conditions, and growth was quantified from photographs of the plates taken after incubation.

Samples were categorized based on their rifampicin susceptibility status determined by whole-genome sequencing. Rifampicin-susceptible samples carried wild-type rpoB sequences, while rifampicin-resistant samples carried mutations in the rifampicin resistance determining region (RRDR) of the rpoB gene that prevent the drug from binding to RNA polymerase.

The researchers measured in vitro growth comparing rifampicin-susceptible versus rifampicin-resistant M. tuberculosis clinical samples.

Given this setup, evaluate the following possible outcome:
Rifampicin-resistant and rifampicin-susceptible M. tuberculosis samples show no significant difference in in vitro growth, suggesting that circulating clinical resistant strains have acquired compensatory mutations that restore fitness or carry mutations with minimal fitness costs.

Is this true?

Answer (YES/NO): NO